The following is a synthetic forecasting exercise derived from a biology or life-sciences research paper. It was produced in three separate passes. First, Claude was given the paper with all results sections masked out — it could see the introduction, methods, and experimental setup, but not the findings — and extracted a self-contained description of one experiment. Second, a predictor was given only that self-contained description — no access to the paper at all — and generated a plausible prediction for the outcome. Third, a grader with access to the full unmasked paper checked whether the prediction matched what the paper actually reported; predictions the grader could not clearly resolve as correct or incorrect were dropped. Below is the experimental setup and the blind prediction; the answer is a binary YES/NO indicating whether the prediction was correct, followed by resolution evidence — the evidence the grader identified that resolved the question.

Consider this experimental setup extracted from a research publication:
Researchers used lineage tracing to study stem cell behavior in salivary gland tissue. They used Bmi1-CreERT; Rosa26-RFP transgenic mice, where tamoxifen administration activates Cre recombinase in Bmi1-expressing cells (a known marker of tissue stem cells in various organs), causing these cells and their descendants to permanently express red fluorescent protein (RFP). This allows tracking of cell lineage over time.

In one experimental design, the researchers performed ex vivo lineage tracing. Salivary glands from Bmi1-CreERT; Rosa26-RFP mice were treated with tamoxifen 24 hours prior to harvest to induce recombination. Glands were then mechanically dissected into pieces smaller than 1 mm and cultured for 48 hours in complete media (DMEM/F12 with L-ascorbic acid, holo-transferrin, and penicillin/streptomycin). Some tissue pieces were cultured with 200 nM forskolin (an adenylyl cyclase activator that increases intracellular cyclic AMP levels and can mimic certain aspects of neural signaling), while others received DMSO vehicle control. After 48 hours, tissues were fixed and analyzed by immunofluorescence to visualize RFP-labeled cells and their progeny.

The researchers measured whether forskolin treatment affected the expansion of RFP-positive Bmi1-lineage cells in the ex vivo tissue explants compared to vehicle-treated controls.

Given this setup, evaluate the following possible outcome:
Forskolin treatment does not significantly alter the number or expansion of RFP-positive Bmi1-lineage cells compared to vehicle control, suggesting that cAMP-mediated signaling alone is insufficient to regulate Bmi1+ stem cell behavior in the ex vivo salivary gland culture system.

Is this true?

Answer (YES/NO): NO